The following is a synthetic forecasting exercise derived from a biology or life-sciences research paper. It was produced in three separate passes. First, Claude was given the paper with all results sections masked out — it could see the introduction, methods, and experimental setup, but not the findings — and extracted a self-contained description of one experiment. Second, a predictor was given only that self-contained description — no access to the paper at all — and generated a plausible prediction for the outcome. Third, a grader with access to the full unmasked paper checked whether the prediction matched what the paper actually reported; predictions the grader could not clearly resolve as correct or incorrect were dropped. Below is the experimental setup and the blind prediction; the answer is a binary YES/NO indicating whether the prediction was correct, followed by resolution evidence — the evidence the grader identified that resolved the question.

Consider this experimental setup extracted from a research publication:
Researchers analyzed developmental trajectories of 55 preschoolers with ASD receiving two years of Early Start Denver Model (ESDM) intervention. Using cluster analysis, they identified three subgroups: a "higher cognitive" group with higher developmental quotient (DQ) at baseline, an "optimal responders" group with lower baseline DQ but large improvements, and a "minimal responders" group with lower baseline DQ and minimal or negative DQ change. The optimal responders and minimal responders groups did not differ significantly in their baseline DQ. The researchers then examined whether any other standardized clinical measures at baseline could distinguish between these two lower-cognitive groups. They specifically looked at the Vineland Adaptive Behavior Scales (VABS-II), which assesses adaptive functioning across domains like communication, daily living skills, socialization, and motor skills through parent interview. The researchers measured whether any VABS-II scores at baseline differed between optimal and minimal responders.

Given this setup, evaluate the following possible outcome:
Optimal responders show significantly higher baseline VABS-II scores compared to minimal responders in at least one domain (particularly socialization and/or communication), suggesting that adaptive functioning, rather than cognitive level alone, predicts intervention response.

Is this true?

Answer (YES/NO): NO